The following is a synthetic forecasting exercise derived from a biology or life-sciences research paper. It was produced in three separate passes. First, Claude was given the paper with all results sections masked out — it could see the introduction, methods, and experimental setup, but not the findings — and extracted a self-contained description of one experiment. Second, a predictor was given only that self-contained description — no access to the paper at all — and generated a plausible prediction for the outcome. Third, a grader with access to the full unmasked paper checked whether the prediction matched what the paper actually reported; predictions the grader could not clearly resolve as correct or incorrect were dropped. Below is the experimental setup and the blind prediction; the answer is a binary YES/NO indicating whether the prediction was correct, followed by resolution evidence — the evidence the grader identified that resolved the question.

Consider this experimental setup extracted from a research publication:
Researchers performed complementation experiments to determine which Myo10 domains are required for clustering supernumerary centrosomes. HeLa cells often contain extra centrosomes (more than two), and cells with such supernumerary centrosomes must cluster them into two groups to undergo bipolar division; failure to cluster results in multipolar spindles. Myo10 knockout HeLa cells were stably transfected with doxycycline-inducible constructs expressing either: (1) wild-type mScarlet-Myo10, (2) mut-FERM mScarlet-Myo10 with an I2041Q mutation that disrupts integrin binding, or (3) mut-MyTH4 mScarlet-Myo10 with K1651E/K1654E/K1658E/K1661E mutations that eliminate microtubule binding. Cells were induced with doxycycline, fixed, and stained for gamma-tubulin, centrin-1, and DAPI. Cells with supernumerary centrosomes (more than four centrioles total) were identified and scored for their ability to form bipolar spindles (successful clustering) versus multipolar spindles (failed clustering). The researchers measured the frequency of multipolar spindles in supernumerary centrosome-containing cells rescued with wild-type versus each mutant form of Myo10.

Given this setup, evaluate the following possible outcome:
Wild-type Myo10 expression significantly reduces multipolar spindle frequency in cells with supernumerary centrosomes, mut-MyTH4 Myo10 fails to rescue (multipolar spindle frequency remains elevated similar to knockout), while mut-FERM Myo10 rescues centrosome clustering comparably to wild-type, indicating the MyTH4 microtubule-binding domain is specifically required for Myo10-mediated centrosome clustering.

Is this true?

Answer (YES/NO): NO